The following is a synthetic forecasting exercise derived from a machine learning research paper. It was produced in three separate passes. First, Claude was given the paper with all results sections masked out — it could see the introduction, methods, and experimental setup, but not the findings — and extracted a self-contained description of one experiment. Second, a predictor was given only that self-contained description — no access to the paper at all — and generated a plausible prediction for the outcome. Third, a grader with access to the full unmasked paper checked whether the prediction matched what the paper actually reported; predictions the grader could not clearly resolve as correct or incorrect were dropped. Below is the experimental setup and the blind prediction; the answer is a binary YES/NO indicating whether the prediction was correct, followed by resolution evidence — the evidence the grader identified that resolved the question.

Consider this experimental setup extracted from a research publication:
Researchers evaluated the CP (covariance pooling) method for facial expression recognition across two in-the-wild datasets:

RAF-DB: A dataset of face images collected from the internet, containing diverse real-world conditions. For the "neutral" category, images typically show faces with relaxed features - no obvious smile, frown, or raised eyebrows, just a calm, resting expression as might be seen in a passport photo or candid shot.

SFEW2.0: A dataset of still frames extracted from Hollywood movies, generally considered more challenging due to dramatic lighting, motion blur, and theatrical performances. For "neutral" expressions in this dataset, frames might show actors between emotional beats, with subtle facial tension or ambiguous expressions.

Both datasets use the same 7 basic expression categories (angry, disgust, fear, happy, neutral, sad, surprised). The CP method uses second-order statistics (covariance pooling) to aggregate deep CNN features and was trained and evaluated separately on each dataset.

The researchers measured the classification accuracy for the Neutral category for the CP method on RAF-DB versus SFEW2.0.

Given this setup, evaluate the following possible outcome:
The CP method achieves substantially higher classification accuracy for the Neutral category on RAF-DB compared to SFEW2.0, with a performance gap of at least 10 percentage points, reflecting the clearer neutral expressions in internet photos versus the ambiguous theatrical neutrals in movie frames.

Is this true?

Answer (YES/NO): NO